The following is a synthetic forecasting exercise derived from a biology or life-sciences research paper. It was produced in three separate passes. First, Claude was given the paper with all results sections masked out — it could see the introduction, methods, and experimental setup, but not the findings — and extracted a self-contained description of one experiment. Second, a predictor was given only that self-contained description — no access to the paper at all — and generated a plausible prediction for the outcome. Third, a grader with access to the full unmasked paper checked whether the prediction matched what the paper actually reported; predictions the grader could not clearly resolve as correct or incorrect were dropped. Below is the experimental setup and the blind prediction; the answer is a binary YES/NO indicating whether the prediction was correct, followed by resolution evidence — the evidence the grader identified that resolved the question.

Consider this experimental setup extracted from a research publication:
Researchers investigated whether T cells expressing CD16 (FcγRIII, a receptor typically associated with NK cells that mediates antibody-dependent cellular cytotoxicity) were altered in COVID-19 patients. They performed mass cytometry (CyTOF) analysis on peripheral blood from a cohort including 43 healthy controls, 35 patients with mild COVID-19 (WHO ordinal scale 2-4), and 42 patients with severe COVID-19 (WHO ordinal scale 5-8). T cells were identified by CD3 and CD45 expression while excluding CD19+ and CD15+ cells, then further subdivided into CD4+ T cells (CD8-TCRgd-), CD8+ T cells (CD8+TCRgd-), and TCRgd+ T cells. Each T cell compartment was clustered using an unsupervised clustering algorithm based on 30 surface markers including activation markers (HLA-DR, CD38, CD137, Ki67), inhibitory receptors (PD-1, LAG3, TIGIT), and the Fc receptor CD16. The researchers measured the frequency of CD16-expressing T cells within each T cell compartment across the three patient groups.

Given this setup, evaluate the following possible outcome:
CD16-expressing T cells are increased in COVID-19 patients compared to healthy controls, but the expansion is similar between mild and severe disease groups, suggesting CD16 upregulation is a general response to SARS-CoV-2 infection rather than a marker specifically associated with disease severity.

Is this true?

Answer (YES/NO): NO